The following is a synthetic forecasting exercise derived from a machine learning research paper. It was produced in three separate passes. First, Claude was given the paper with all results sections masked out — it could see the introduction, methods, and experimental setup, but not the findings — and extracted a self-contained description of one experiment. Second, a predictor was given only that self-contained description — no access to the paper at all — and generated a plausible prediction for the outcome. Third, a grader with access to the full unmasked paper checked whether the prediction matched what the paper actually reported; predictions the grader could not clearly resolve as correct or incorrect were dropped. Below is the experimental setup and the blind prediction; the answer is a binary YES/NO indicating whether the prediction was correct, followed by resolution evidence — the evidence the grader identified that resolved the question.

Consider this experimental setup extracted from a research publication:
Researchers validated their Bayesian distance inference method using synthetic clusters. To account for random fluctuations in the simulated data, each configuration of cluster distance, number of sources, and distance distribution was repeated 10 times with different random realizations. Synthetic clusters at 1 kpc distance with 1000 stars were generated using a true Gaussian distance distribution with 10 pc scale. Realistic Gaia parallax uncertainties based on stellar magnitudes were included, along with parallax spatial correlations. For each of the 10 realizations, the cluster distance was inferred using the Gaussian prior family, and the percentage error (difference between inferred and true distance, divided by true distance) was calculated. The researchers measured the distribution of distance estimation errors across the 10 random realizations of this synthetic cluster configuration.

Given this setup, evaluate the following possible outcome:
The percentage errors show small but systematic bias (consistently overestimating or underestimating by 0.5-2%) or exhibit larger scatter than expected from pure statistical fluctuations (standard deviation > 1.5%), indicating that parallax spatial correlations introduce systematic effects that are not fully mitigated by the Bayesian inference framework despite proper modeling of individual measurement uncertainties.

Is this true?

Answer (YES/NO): NO